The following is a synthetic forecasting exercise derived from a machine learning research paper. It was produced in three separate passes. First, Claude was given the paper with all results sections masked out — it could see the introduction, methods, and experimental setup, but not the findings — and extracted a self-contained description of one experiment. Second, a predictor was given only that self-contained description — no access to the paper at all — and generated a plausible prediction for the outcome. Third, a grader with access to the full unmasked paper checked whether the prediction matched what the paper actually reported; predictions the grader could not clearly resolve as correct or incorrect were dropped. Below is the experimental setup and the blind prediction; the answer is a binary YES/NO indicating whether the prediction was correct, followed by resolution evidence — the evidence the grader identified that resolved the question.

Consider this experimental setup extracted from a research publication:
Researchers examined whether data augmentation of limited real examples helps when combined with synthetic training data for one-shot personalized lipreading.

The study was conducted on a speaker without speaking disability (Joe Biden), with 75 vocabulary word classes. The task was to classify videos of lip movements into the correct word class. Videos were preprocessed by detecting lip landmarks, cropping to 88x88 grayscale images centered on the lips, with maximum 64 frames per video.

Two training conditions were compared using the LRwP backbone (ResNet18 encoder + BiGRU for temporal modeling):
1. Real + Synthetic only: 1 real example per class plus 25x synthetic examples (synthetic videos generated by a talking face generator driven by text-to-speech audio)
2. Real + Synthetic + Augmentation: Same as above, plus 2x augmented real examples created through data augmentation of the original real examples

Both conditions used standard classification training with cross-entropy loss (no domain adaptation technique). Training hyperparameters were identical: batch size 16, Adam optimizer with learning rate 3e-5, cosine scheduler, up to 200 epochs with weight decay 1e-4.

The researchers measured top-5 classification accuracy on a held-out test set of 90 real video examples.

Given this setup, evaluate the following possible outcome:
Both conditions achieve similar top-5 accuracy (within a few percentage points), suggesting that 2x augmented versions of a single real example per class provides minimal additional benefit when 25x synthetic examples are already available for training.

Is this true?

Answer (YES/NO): NO